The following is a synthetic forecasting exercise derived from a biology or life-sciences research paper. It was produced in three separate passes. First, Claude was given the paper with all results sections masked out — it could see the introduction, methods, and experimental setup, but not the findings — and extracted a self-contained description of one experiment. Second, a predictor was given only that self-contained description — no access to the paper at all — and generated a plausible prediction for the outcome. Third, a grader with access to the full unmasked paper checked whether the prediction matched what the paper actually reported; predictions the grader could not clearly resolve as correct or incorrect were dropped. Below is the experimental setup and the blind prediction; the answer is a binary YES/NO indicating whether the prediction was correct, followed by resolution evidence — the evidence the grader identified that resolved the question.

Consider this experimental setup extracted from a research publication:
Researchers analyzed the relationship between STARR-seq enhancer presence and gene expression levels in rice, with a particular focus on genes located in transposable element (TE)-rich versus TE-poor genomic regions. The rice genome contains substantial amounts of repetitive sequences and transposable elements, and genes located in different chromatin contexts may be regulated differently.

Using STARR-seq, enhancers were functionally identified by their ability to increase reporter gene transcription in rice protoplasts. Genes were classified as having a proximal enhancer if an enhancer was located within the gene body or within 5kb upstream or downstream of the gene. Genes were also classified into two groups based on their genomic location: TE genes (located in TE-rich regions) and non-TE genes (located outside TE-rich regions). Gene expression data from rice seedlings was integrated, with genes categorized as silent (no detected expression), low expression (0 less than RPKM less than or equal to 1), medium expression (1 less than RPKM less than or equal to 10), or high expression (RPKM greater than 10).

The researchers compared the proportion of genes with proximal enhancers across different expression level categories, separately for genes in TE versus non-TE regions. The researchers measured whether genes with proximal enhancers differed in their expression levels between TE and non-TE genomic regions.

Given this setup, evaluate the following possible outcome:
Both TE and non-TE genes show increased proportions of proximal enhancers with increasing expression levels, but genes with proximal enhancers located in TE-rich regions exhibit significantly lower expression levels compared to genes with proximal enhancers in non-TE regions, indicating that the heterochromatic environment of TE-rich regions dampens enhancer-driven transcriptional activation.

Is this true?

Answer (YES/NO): NO